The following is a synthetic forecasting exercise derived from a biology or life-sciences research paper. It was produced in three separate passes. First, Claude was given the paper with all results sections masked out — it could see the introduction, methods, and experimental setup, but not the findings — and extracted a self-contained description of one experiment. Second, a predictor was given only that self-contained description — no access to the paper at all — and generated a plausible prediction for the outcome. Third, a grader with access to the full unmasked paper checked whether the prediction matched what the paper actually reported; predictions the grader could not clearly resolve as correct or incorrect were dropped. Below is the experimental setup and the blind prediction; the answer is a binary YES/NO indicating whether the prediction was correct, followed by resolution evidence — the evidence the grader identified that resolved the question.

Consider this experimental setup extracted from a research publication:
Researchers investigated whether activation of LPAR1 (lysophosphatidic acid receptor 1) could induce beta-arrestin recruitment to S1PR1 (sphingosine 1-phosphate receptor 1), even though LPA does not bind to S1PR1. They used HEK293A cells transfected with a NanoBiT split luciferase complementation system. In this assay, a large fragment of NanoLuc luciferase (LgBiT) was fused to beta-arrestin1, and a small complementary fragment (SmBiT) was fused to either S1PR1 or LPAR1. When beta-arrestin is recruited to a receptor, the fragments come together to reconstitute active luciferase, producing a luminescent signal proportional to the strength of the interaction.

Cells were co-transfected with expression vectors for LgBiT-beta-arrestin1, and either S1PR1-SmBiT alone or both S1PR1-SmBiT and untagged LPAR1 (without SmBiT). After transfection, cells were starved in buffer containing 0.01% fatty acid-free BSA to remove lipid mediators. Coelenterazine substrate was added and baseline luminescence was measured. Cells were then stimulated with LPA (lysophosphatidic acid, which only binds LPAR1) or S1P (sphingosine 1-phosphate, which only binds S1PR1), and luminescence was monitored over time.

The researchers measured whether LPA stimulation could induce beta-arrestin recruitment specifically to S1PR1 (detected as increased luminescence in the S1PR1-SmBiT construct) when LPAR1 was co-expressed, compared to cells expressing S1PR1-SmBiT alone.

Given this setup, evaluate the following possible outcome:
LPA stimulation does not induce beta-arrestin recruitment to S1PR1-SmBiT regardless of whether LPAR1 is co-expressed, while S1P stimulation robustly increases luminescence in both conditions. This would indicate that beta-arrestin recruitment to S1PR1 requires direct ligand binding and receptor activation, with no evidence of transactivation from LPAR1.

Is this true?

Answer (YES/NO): NO